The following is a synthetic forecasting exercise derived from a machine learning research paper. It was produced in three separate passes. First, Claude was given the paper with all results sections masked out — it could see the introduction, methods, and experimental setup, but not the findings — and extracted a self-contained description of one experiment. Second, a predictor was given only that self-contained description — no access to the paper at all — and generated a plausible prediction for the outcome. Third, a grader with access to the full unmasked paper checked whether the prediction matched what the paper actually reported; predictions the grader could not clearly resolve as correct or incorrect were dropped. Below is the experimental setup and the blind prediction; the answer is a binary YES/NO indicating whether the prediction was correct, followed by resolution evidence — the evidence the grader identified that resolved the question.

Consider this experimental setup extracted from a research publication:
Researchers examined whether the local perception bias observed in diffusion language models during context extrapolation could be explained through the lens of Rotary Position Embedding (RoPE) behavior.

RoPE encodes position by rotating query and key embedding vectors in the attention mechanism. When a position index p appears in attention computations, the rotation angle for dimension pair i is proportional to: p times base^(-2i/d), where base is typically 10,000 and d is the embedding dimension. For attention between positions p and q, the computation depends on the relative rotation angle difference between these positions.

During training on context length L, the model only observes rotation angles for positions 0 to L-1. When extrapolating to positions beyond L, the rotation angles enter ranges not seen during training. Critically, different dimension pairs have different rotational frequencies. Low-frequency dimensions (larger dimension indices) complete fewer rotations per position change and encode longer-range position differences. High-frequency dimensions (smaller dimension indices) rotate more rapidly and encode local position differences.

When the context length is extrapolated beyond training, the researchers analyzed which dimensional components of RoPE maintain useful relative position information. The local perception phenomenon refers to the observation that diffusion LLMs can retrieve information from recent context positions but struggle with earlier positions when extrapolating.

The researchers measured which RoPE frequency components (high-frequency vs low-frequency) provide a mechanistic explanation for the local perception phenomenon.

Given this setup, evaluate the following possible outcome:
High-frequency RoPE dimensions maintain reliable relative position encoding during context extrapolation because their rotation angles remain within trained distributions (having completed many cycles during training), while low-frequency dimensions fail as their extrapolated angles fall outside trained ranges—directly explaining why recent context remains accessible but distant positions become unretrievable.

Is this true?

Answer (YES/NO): YES